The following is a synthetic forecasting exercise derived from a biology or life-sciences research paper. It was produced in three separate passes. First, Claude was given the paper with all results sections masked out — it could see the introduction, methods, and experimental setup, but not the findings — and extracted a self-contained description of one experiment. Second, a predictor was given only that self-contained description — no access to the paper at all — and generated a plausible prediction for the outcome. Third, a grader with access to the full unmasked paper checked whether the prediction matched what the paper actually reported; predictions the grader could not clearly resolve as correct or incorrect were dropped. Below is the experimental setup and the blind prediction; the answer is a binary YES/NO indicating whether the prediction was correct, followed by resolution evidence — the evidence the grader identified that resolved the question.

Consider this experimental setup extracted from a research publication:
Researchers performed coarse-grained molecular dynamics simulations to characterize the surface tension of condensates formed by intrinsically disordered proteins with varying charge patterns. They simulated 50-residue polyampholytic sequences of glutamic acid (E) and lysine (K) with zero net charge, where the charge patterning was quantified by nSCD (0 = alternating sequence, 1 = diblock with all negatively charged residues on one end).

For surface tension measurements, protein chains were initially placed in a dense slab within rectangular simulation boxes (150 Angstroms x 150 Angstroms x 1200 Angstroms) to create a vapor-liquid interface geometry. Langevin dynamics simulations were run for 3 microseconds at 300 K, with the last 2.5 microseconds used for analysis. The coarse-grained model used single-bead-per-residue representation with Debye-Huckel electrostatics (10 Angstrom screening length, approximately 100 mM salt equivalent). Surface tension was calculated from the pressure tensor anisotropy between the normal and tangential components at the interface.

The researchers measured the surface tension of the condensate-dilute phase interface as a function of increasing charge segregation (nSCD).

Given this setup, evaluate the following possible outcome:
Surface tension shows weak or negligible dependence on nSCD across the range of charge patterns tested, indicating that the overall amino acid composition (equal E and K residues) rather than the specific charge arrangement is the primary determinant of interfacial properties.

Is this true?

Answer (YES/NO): NO